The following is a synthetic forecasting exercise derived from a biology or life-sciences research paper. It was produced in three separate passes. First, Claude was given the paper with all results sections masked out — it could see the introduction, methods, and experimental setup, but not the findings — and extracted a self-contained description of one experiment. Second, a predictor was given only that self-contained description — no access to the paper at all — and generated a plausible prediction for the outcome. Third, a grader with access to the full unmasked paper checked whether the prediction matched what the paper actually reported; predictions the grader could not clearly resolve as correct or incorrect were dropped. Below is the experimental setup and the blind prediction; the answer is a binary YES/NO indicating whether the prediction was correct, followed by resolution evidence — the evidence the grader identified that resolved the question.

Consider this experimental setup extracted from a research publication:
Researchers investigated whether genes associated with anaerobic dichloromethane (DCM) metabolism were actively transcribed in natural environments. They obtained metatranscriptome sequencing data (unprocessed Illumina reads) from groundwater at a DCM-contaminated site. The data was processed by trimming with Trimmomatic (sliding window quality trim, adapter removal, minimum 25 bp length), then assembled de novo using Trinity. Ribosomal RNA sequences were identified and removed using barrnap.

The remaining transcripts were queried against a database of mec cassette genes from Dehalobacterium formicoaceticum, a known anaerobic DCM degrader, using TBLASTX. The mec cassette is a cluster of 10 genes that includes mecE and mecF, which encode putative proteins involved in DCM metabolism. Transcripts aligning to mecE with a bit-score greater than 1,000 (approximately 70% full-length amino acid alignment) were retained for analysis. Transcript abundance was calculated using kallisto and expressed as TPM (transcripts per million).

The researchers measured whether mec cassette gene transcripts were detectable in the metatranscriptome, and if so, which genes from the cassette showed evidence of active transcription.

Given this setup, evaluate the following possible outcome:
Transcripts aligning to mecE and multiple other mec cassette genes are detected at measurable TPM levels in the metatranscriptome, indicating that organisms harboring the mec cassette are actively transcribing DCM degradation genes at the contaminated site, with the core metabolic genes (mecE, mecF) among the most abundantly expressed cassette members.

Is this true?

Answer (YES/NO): NO